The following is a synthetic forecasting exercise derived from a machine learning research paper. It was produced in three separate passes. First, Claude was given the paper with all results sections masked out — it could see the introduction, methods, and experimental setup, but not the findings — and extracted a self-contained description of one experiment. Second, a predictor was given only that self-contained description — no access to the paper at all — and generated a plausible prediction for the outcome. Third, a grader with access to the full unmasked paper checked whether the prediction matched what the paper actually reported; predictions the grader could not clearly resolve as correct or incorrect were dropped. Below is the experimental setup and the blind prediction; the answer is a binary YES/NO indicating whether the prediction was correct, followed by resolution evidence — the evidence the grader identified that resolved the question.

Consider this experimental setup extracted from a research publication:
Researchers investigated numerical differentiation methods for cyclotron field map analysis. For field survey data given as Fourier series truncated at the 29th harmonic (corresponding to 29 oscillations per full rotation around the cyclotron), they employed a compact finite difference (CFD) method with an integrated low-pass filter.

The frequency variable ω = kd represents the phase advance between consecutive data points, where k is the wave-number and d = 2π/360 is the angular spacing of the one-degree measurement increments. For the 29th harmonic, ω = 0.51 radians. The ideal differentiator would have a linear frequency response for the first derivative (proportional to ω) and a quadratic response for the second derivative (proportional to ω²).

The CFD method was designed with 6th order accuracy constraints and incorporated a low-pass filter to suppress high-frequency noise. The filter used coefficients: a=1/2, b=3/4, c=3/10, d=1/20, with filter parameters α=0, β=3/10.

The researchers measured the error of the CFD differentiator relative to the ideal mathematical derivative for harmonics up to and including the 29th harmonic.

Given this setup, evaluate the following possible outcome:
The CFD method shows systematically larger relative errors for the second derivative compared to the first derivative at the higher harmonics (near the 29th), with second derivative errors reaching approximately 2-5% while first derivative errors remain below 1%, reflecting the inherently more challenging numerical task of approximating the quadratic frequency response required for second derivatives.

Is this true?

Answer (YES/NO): NO